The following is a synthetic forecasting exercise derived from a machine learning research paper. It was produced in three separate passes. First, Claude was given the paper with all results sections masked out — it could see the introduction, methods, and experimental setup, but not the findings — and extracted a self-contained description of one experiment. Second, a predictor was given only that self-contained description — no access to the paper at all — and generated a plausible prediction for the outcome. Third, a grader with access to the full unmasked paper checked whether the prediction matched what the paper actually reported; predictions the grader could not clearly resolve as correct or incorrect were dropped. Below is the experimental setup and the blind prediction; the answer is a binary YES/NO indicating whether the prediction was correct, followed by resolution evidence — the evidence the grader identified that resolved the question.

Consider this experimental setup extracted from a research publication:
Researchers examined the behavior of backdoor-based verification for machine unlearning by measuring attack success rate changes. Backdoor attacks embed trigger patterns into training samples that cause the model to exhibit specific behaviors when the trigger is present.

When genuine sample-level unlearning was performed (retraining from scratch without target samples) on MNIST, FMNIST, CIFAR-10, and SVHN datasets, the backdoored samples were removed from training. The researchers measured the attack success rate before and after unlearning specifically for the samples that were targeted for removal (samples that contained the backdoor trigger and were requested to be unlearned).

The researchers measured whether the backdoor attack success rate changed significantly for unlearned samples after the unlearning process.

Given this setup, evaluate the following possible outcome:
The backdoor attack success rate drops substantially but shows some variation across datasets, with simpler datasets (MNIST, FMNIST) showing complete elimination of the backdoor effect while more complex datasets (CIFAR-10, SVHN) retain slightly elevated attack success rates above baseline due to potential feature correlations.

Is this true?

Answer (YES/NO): NO